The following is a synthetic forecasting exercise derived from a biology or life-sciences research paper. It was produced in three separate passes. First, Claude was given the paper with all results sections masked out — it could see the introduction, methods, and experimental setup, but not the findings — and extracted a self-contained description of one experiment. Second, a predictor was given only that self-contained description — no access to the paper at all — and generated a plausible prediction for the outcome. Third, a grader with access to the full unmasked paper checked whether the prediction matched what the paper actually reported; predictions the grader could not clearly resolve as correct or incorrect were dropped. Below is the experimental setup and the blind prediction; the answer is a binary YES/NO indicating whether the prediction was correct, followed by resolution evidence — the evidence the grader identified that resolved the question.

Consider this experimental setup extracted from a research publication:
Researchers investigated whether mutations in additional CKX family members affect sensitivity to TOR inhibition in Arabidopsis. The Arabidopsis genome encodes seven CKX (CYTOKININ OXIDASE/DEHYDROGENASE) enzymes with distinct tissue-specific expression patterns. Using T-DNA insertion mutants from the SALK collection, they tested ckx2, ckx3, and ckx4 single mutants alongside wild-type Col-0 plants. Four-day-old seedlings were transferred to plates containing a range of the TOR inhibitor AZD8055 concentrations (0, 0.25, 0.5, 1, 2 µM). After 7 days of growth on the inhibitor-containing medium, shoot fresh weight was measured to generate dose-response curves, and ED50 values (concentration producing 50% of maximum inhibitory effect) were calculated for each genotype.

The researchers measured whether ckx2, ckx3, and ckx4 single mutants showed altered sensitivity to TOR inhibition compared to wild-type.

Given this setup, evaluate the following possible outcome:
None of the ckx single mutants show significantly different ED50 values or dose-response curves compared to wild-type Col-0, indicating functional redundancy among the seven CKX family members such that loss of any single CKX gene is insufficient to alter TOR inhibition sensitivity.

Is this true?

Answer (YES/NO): NO